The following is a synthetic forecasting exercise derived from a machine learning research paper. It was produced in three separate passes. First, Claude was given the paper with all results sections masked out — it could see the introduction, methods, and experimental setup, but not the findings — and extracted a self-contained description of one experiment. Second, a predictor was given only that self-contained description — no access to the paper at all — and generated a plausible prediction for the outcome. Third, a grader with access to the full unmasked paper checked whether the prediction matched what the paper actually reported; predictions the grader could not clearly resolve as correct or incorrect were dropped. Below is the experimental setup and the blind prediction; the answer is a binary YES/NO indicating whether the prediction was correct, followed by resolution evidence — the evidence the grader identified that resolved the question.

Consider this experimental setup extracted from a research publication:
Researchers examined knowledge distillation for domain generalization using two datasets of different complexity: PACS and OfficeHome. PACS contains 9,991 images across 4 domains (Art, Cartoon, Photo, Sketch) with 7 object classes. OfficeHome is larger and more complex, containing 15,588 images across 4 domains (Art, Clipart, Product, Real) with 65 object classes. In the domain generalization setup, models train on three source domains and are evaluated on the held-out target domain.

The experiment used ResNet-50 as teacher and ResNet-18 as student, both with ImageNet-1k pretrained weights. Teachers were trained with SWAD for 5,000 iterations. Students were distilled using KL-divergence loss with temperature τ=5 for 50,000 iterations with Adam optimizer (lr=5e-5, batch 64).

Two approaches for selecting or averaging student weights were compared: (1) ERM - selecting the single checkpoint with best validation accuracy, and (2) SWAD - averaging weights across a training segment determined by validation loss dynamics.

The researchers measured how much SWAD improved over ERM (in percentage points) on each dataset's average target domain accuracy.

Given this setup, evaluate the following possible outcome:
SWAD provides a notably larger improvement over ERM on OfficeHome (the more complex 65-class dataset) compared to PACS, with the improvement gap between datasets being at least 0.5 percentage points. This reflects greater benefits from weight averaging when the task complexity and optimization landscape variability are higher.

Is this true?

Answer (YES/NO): NO